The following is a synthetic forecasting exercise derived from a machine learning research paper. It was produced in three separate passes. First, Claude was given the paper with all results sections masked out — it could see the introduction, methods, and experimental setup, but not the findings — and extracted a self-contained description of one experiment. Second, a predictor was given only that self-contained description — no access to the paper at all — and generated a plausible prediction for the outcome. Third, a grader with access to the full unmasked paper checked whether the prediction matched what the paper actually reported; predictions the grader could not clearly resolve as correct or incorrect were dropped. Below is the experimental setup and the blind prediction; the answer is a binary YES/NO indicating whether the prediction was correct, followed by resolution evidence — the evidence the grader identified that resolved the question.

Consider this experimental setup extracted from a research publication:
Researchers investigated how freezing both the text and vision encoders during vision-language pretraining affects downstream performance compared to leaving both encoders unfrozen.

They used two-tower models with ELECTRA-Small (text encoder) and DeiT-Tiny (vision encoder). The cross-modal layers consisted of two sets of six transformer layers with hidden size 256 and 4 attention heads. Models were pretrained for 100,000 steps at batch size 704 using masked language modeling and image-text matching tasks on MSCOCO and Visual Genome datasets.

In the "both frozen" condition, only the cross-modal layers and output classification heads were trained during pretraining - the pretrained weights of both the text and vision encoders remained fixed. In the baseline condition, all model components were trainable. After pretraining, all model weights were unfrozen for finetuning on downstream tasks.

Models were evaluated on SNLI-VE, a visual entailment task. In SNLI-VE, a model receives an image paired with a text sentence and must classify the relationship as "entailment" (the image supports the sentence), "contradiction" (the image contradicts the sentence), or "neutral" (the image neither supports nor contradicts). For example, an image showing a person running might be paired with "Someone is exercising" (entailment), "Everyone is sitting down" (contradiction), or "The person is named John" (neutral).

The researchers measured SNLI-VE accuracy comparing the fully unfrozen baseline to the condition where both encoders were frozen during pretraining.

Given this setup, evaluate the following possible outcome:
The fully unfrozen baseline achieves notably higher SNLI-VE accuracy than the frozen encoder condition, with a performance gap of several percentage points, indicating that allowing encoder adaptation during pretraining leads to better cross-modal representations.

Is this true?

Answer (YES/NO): NO